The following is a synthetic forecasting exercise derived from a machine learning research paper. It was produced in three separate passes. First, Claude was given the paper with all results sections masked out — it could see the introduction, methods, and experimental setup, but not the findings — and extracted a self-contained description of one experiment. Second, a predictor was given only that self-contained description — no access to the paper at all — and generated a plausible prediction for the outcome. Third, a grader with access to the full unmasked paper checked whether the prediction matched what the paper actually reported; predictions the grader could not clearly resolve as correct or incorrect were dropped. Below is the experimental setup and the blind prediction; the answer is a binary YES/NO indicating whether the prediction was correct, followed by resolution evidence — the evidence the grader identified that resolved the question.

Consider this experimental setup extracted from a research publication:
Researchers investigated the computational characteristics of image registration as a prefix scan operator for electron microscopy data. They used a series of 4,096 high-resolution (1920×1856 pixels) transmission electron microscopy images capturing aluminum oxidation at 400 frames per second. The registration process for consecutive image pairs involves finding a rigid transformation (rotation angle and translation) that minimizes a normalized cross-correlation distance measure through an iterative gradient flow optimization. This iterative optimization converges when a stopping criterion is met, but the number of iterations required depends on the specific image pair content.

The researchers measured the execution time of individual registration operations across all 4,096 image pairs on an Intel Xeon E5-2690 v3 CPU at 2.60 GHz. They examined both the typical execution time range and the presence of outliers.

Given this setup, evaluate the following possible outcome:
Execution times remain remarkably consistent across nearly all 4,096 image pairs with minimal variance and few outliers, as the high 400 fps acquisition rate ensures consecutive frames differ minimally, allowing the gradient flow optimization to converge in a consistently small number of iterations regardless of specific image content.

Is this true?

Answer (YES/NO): NO